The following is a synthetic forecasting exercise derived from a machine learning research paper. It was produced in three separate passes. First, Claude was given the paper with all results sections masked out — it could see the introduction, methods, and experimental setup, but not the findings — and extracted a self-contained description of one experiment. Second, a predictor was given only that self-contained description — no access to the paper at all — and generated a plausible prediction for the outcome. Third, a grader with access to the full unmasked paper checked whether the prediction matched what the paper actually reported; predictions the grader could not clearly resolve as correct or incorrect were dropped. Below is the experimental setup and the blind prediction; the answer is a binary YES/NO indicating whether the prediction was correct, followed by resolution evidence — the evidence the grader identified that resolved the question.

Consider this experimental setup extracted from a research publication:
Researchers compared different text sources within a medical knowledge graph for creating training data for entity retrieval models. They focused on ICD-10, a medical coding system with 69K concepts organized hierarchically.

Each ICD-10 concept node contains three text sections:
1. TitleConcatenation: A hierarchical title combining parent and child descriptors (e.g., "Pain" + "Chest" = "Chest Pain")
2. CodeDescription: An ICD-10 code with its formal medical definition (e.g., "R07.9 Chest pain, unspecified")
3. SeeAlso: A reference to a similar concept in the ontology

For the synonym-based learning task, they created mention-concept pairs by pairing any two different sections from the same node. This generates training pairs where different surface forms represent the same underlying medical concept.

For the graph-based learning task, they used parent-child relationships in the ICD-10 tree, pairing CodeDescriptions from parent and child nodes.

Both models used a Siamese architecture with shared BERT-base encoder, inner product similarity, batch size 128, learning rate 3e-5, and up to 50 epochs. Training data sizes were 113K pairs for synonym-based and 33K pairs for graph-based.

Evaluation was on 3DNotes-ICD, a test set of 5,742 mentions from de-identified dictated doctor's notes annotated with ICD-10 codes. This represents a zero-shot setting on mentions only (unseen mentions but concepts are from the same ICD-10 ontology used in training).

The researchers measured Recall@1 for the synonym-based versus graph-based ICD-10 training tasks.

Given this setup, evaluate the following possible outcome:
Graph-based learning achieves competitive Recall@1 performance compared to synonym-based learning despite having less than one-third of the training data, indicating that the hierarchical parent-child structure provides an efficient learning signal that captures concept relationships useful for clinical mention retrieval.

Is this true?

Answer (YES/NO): NO